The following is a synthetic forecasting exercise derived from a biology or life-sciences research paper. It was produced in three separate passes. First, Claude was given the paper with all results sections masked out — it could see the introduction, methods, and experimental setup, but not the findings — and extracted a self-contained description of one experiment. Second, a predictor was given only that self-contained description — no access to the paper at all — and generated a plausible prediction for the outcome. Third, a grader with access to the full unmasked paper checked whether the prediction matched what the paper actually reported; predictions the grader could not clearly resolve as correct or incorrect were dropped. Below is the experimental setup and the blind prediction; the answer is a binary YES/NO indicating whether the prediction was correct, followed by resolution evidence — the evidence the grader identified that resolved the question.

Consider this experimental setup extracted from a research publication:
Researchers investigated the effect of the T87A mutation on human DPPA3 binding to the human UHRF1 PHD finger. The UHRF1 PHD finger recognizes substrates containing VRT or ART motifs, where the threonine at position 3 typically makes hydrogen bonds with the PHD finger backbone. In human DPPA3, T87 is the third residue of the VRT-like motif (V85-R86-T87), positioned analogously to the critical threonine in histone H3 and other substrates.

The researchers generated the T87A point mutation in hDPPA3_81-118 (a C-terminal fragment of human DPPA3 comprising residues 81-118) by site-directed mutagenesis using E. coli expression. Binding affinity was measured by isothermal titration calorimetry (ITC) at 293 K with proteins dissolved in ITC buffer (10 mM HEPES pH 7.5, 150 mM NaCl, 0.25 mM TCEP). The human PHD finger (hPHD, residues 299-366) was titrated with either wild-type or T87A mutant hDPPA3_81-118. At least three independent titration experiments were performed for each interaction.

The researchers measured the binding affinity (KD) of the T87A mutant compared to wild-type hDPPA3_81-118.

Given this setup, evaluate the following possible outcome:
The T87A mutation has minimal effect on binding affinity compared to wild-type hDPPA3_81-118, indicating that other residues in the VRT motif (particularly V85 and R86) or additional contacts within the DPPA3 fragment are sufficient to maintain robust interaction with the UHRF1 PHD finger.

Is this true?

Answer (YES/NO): NO